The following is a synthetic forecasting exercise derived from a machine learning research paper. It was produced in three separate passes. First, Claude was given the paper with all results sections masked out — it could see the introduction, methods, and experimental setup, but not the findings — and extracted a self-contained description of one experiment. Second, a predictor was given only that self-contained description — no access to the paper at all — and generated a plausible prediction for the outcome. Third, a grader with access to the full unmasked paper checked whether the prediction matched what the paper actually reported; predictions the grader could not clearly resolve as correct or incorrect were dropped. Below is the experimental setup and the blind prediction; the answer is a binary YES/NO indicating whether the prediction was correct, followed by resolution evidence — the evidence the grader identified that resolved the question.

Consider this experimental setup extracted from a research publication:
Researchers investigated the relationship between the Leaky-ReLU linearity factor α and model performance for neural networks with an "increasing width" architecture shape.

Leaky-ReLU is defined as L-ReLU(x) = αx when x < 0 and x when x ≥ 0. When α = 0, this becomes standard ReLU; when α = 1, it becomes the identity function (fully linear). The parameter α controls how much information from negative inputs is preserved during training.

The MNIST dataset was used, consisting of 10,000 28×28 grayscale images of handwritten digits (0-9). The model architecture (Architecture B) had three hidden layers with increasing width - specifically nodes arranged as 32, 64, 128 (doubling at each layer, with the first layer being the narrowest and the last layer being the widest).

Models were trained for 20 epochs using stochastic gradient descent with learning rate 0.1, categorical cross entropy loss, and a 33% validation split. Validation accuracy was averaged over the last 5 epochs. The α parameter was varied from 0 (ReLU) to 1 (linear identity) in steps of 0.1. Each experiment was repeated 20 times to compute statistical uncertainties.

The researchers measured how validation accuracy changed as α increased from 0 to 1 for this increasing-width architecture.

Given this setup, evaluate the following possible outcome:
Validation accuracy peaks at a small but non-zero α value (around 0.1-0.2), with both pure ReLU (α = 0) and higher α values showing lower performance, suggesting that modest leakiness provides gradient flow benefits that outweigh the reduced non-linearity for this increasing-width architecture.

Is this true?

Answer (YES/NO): NO